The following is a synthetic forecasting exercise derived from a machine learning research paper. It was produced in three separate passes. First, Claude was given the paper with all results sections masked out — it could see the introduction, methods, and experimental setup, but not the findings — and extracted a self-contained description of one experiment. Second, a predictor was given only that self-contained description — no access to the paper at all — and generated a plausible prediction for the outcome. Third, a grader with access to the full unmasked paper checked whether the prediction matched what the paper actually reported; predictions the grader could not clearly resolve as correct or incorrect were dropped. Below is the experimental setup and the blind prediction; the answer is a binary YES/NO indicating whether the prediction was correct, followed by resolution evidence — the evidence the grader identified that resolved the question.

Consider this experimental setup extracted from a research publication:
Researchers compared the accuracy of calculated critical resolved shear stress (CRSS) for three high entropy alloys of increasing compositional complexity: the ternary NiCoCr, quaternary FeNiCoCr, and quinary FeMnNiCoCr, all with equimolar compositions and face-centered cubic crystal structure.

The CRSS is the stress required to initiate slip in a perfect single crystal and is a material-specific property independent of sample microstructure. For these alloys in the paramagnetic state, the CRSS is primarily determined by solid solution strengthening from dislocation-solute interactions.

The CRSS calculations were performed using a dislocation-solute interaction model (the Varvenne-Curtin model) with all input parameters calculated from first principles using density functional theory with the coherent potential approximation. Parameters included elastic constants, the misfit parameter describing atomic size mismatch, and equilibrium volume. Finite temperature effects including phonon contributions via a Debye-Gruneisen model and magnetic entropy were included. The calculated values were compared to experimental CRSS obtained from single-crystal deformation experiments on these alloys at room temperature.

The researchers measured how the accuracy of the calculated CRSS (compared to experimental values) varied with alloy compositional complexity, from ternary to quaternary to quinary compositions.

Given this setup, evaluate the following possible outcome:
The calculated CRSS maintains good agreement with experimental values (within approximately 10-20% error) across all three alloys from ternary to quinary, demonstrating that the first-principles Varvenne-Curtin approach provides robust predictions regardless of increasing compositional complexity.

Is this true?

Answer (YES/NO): NO